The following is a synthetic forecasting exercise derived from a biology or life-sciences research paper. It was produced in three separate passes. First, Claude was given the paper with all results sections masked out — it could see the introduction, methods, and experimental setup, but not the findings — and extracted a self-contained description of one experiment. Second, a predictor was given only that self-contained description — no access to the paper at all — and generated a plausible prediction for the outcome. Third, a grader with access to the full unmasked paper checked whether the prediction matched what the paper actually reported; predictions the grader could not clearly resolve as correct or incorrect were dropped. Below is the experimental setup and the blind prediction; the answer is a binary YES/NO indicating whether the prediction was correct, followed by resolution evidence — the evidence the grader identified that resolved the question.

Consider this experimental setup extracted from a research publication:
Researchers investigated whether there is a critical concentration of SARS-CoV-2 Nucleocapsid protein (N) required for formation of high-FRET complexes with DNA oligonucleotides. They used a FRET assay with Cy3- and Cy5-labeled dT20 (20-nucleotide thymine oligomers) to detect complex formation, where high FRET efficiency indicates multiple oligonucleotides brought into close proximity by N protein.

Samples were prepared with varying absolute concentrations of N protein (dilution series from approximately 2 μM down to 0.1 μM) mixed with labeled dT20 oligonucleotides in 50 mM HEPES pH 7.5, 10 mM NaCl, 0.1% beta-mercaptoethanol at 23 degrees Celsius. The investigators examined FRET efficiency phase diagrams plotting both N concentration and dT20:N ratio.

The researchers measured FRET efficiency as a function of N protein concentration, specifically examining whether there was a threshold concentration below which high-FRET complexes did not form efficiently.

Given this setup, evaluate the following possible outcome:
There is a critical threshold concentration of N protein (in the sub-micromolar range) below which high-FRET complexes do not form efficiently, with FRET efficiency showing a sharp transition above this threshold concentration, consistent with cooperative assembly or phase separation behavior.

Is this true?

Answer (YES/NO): YES